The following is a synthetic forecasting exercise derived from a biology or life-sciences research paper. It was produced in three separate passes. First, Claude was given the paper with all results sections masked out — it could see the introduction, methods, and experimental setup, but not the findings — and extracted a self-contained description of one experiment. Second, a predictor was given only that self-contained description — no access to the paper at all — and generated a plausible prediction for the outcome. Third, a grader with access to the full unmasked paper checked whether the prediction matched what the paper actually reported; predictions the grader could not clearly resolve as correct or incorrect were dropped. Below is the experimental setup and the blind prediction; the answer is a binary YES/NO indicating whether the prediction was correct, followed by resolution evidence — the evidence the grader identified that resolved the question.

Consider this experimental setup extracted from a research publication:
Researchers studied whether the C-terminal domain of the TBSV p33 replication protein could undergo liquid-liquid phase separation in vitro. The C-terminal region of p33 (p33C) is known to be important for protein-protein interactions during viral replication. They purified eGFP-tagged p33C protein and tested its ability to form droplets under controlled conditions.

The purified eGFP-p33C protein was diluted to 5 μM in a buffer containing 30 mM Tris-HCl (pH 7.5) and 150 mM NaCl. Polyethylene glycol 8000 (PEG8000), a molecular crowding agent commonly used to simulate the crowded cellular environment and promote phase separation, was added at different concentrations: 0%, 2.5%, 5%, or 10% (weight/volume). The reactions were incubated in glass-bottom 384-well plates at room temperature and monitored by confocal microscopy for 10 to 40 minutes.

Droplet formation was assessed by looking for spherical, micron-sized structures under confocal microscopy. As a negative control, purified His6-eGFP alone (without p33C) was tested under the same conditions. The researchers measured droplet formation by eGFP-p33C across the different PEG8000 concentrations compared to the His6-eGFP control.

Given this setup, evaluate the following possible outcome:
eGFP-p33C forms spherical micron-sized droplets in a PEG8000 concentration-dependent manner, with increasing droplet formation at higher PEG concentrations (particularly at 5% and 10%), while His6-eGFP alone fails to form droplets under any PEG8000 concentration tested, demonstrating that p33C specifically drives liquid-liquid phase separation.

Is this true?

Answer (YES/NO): YES